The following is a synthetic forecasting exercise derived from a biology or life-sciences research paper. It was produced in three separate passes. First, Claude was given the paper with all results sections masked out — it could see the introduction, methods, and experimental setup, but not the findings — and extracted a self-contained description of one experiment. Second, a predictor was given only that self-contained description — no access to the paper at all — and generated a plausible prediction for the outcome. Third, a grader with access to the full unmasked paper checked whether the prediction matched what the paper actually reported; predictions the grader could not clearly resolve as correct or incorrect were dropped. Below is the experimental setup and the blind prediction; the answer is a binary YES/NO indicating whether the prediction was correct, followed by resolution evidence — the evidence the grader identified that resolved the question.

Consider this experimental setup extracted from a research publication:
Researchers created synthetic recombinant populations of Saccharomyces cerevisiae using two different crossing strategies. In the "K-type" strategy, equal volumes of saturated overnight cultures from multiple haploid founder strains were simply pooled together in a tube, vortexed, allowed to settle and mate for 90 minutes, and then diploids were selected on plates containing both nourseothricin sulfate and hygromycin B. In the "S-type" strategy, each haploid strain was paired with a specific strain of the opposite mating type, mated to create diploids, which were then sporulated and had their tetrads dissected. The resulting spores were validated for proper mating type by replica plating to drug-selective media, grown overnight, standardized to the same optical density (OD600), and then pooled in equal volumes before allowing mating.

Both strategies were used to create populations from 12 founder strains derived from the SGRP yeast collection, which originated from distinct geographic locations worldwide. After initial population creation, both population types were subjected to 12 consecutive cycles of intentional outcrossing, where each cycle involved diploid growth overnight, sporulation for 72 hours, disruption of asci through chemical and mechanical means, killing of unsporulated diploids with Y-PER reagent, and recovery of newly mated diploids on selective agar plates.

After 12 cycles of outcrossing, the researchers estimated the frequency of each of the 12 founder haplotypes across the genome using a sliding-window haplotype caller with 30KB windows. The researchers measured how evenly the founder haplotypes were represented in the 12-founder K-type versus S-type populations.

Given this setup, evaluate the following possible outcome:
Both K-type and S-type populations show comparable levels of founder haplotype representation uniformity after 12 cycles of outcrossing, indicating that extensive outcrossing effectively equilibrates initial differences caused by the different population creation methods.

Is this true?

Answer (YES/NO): NO